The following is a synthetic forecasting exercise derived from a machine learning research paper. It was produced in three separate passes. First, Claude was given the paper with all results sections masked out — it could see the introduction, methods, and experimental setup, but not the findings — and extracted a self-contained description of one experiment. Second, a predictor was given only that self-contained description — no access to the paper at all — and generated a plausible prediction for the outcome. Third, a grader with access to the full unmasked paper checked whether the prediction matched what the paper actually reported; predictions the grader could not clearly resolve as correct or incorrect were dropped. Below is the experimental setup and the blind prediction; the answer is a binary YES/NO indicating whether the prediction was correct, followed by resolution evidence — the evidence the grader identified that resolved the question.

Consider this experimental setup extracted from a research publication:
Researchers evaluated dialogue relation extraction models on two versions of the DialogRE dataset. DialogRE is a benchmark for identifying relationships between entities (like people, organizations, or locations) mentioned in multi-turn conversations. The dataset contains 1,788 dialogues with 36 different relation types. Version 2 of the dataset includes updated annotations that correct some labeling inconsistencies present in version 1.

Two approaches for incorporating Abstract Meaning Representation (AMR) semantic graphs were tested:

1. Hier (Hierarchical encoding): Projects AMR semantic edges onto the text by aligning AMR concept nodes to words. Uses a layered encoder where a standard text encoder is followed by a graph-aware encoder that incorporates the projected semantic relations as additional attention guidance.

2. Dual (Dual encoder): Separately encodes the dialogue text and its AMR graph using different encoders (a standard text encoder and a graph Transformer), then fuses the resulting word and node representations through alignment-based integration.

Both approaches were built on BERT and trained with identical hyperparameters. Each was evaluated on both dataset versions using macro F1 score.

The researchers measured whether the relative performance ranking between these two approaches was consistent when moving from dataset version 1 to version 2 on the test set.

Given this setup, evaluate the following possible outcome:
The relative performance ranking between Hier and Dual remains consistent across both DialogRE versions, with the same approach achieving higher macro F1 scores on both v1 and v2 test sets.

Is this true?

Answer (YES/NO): YES